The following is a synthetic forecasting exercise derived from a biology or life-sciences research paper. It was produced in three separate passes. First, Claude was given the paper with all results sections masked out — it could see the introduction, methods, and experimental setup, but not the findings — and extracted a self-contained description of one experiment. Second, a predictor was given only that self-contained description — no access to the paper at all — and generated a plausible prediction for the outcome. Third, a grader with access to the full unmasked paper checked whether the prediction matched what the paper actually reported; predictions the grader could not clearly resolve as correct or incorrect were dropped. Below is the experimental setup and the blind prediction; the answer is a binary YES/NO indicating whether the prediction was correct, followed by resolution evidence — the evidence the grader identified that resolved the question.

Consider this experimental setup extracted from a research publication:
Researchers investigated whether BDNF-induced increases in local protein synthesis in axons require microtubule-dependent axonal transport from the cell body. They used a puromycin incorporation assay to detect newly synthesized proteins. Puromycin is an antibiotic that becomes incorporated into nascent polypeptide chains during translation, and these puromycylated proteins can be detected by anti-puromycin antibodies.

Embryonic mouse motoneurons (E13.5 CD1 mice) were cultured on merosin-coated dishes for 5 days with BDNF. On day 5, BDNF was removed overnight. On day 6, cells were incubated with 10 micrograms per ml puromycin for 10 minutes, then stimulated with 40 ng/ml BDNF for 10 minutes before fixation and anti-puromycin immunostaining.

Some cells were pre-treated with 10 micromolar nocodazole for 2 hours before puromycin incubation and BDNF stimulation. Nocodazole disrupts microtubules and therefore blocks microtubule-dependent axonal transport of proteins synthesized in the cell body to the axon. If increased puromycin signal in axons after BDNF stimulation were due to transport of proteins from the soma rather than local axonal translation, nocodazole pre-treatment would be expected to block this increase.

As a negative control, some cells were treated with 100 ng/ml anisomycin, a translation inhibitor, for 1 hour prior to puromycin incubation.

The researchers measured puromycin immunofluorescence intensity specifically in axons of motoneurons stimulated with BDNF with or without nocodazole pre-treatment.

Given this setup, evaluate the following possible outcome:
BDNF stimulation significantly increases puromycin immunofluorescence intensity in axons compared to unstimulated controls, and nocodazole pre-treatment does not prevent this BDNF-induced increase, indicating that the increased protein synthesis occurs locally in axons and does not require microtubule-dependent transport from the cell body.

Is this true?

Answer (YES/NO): YES